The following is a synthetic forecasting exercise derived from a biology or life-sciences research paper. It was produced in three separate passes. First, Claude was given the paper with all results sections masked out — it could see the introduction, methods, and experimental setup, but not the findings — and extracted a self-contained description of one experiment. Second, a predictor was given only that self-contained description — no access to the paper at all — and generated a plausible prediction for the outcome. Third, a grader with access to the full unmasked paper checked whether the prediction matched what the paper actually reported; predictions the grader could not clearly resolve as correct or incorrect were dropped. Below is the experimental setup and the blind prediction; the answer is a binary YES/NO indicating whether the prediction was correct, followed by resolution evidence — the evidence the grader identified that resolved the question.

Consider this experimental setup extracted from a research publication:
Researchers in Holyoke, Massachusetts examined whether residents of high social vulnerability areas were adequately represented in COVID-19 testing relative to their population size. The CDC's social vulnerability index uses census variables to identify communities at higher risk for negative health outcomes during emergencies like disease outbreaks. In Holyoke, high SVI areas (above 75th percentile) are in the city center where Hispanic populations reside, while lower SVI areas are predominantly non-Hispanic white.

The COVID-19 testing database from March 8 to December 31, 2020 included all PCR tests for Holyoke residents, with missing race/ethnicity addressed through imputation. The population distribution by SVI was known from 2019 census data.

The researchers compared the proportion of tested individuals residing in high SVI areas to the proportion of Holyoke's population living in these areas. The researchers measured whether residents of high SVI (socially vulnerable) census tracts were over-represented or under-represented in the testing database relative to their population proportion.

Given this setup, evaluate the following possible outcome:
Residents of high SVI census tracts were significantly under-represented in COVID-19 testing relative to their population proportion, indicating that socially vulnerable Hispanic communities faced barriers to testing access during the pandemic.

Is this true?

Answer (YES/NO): NO